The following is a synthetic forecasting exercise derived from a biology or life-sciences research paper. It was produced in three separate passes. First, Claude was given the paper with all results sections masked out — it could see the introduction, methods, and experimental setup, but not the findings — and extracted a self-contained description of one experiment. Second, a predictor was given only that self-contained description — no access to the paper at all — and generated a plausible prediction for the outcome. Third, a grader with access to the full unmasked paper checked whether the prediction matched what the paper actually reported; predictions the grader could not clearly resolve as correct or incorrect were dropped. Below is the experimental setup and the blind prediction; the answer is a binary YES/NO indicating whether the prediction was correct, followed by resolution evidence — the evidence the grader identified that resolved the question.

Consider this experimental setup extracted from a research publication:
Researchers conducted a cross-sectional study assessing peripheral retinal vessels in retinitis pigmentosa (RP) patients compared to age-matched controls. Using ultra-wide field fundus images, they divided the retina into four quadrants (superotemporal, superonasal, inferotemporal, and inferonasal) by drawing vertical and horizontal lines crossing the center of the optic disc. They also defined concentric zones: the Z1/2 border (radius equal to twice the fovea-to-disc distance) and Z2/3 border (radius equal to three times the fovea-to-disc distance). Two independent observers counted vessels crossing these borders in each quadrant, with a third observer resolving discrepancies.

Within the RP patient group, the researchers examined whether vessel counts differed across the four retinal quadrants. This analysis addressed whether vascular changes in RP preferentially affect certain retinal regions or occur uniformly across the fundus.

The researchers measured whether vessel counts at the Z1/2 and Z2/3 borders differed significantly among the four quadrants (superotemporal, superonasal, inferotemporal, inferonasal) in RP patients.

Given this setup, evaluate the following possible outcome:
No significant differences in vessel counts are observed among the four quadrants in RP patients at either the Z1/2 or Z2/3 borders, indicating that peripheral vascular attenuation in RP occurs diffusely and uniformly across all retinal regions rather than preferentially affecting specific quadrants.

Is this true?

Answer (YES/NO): NO